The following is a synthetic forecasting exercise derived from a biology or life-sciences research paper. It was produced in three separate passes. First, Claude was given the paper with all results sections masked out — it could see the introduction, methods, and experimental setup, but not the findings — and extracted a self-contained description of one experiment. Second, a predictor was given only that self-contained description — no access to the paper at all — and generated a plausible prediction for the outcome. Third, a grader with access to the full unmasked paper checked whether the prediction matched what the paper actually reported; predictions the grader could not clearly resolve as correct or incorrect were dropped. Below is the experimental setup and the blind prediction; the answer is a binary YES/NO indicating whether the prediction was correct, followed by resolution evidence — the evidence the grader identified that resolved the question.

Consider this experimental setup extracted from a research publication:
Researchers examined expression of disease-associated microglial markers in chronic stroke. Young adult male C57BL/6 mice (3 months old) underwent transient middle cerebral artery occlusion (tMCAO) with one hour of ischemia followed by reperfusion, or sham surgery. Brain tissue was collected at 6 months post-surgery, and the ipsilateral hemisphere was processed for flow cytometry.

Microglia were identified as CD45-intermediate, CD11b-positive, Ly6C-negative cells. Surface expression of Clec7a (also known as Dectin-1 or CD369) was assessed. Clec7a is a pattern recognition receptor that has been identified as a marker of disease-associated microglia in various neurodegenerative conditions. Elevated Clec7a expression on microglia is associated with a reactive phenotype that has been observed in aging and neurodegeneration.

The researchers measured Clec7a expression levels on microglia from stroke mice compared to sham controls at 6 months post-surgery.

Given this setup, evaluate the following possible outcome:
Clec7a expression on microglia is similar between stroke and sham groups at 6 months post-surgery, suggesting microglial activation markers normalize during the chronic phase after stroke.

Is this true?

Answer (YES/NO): NO